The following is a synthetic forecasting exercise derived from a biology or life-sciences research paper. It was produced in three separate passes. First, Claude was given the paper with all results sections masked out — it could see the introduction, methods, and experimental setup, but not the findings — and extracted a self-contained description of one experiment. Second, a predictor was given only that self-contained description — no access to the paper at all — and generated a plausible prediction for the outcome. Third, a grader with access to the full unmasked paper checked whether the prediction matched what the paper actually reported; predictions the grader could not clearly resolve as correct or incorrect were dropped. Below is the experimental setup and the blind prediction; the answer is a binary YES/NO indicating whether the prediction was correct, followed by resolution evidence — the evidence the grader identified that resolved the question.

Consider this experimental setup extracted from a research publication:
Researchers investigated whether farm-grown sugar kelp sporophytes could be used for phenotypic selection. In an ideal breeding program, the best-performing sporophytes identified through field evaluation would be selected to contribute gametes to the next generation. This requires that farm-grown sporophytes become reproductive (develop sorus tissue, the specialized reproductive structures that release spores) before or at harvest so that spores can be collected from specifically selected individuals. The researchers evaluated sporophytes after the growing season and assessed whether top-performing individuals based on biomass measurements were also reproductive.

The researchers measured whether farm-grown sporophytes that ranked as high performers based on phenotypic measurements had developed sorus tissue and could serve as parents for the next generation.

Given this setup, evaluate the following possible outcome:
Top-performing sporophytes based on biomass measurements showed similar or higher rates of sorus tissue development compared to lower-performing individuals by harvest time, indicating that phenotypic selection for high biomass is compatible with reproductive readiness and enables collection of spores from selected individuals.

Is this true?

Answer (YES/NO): NO